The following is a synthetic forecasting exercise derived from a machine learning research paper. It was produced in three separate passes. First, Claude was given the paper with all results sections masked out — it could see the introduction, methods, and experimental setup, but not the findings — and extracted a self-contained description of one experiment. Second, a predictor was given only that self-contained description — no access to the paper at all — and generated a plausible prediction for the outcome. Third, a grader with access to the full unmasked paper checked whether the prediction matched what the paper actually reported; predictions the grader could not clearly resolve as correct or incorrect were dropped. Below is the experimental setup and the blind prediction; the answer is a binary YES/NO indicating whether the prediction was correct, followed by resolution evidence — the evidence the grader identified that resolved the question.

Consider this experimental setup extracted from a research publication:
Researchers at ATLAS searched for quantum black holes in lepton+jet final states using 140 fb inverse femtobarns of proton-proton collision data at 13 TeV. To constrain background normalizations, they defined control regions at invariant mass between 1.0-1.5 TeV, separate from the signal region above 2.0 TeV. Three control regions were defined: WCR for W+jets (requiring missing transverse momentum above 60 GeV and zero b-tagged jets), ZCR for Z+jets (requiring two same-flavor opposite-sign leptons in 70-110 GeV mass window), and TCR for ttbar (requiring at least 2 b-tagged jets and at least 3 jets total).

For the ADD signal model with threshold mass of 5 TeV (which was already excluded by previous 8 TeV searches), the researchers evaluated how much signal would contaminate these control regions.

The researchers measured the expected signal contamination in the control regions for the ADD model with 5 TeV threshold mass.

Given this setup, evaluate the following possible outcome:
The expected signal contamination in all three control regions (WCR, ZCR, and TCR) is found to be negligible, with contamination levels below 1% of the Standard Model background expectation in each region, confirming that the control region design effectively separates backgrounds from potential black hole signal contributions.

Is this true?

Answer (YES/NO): YES